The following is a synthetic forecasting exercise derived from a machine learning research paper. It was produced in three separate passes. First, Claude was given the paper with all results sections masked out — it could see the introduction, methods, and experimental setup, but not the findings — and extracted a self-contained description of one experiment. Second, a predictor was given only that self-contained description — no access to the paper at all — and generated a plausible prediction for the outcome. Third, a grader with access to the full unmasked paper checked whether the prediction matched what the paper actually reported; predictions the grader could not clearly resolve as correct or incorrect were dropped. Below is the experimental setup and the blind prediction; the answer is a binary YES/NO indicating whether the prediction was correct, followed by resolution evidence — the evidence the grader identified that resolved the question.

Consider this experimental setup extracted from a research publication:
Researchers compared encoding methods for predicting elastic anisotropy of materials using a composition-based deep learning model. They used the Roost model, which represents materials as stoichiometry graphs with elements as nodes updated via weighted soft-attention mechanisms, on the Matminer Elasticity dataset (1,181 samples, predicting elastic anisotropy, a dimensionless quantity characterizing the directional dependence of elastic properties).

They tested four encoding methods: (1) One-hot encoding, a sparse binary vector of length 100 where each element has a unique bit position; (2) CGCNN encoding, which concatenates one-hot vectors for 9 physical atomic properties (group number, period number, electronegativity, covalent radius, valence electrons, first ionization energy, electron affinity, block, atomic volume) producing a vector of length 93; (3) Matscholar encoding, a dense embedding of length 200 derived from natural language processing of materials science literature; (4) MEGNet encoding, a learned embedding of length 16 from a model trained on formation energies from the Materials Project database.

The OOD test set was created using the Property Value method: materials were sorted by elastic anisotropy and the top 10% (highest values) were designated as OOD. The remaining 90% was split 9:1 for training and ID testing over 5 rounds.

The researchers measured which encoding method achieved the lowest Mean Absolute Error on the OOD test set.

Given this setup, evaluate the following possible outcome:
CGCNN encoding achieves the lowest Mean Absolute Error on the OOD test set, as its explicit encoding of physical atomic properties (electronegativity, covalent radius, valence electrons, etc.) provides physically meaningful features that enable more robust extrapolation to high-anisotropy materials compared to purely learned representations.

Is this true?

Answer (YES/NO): YES